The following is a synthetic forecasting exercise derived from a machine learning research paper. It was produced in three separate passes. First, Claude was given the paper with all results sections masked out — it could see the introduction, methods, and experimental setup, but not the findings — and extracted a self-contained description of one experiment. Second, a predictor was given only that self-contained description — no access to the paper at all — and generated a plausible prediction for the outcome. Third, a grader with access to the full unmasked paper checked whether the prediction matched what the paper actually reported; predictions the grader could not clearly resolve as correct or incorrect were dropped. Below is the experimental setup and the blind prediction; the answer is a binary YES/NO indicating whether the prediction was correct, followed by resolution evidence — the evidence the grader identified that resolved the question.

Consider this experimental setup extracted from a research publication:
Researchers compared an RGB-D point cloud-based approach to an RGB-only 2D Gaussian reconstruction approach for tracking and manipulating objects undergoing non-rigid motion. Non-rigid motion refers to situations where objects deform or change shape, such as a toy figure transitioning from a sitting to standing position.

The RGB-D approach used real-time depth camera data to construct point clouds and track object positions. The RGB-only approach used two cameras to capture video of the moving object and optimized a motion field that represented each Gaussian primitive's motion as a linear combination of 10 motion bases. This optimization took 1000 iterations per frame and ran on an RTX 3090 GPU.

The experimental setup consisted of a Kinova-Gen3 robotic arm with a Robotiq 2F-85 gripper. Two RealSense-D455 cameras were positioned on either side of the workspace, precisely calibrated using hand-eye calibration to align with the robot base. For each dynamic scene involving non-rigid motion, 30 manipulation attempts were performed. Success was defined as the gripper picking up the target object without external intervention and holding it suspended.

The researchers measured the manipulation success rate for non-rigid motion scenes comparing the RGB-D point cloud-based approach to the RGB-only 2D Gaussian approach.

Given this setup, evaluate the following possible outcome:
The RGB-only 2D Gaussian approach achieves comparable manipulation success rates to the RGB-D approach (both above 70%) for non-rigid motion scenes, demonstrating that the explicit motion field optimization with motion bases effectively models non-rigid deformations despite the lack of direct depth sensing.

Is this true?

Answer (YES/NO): NO